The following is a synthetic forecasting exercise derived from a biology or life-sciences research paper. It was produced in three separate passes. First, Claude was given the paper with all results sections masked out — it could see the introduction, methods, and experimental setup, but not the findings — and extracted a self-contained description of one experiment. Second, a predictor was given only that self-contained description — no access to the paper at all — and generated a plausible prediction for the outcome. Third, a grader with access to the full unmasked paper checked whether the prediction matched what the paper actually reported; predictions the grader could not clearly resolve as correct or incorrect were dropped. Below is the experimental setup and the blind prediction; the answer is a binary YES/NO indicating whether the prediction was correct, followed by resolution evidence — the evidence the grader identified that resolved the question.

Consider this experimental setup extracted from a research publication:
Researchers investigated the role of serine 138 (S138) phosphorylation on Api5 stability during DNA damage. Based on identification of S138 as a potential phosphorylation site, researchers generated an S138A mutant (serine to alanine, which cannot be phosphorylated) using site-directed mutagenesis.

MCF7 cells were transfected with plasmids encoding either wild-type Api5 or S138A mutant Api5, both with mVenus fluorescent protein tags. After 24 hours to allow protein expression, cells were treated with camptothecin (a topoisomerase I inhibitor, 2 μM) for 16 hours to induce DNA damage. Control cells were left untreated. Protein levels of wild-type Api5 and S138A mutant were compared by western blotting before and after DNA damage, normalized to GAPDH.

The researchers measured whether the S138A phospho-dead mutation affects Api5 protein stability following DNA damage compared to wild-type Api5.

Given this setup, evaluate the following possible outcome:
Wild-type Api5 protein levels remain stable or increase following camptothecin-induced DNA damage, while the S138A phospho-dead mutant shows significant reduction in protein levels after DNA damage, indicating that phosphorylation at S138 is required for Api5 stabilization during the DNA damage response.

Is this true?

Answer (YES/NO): NO